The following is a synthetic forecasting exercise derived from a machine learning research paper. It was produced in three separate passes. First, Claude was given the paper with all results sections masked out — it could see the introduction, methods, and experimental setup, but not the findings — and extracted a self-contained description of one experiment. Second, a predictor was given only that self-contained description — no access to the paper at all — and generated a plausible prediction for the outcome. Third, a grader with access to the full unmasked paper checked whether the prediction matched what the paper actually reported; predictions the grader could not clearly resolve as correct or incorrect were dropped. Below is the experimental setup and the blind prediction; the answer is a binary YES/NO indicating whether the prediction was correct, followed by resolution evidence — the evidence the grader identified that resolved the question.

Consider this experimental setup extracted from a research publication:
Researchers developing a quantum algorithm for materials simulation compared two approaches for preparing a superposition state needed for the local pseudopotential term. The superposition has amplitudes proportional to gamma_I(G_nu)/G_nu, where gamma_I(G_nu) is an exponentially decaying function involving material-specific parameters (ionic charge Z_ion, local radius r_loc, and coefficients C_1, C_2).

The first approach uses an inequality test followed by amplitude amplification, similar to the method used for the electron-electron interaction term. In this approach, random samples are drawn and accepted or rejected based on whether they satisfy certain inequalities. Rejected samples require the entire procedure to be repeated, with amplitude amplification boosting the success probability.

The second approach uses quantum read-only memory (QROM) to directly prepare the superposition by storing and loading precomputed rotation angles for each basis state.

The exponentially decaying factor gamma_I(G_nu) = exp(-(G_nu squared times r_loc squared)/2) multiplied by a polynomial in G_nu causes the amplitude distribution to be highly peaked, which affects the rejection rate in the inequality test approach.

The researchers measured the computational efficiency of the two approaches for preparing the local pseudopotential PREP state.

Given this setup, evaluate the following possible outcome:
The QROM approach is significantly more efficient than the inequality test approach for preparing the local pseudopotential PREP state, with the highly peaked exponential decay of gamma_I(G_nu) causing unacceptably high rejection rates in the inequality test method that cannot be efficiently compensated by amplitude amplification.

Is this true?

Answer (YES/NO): YES